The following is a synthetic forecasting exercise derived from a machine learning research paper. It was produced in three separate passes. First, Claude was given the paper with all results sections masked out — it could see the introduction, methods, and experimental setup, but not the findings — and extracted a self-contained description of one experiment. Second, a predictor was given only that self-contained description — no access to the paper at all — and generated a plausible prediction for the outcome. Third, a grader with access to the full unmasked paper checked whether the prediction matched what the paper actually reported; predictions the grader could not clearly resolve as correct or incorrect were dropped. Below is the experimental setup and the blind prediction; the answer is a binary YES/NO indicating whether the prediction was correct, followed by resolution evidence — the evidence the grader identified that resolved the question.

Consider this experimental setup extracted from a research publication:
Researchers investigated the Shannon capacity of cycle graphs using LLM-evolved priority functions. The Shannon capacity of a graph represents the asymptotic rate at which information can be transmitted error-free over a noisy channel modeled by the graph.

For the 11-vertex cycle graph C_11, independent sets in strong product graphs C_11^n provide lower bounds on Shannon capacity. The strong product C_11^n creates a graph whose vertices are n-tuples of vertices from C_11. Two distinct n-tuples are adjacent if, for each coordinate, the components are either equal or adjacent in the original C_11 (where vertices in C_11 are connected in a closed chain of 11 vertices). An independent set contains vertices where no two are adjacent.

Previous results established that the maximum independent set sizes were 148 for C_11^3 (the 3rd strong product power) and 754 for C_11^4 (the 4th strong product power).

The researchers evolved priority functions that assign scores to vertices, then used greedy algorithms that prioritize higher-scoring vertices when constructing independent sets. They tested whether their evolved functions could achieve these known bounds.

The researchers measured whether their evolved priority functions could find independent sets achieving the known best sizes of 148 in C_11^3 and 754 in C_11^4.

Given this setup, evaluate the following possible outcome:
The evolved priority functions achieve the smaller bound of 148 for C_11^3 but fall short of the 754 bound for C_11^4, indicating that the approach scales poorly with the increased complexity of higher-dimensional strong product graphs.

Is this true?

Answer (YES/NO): NO